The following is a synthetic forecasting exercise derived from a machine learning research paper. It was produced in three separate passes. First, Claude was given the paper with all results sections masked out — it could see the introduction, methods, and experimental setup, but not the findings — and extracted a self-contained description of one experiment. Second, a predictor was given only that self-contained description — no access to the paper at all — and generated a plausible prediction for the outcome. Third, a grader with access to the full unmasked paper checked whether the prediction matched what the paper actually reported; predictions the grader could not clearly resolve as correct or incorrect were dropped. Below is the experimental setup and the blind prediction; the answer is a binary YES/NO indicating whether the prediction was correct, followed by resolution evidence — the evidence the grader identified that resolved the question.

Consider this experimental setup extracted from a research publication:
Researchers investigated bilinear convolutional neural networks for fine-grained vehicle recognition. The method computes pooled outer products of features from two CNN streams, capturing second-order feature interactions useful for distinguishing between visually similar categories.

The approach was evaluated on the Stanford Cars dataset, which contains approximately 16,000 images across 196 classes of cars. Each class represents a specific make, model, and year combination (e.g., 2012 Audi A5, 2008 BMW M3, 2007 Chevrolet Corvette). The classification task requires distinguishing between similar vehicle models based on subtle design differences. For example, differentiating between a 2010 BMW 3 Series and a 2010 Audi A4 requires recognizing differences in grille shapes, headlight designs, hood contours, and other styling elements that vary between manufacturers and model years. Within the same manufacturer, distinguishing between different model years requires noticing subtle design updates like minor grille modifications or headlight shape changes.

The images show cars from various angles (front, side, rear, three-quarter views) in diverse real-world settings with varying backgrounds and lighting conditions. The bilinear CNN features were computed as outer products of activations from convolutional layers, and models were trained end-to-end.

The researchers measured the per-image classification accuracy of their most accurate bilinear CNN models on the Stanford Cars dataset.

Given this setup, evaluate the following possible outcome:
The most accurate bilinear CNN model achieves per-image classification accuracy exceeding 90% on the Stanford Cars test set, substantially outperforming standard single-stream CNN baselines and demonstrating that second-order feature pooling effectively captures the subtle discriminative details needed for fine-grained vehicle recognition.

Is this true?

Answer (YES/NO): YES